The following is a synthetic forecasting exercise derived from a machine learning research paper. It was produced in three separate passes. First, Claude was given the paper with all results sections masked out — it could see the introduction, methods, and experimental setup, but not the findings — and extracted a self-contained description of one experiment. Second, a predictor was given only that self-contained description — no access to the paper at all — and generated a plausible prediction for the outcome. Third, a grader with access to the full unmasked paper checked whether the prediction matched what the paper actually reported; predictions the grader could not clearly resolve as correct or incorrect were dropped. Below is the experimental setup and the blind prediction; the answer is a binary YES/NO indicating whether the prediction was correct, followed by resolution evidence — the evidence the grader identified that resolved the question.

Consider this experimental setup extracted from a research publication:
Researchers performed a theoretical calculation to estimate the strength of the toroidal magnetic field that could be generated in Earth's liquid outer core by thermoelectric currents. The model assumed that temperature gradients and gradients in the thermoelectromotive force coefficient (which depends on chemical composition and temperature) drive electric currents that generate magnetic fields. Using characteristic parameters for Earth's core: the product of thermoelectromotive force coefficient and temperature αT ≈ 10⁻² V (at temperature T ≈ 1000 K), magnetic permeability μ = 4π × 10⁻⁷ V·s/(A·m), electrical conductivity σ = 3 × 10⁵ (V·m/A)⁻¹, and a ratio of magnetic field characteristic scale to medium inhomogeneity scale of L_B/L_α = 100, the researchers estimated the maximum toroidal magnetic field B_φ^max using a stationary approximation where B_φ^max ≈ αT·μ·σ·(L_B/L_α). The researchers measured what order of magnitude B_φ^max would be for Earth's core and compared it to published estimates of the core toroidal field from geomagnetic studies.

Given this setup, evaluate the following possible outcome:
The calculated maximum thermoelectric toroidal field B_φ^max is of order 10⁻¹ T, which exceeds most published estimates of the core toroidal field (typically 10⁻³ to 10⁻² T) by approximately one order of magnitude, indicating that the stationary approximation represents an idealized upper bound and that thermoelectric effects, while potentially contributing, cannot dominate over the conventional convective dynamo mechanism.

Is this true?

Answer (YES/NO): NO